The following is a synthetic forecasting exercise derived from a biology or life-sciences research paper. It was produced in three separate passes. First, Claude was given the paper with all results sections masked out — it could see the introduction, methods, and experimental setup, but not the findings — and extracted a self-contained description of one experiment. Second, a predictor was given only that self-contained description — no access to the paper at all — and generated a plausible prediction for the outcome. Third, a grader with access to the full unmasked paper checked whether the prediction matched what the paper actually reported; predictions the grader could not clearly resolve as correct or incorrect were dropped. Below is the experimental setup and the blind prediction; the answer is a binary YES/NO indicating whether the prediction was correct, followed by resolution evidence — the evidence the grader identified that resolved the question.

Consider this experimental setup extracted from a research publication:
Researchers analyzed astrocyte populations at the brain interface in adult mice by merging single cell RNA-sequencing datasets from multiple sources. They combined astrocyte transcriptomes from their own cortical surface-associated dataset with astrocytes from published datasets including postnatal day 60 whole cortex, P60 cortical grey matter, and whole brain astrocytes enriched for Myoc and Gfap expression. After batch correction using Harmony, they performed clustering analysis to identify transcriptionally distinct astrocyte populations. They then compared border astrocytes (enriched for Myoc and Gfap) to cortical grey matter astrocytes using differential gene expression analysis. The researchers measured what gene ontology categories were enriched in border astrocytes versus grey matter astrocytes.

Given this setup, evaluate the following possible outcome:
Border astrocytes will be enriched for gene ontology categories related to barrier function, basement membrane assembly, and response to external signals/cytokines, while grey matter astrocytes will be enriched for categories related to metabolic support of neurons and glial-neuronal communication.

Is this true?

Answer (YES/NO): NO